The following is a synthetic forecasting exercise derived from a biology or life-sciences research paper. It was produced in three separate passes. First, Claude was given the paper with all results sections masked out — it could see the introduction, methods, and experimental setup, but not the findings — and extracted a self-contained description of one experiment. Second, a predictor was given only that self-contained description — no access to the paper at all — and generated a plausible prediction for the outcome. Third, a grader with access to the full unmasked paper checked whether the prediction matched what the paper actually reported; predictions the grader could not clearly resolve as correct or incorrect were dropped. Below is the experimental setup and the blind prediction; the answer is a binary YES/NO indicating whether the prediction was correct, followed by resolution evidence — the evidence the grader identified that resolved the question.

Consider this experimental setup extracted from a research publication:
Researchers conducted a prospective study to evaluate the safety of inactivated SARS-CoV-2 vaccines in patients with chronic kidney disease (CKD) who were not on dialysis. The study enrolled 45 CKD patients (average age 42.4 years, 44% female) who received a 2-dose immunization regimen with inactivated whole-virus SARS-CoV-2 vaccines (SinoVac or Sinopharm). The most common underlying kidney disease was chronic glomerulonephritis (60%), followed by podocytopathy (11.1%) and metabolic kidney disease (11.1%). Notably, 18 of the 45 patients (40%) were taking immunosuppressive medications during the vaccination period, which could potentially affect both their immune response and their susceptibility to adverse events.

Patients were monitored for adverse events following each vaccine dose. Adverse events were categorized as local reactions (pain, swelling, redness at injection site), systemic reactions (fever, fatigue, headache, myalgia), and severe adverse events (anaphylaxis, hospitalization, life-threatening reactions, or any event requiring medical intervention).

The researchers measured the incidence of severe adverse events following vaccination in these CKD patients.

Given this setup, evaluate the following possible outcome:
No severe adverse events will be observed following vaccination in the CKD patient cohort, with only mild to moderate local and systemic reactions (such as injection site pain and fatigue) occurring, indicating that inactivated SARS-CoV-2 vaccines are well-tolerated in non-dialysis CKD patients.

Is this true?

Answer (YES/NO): YES